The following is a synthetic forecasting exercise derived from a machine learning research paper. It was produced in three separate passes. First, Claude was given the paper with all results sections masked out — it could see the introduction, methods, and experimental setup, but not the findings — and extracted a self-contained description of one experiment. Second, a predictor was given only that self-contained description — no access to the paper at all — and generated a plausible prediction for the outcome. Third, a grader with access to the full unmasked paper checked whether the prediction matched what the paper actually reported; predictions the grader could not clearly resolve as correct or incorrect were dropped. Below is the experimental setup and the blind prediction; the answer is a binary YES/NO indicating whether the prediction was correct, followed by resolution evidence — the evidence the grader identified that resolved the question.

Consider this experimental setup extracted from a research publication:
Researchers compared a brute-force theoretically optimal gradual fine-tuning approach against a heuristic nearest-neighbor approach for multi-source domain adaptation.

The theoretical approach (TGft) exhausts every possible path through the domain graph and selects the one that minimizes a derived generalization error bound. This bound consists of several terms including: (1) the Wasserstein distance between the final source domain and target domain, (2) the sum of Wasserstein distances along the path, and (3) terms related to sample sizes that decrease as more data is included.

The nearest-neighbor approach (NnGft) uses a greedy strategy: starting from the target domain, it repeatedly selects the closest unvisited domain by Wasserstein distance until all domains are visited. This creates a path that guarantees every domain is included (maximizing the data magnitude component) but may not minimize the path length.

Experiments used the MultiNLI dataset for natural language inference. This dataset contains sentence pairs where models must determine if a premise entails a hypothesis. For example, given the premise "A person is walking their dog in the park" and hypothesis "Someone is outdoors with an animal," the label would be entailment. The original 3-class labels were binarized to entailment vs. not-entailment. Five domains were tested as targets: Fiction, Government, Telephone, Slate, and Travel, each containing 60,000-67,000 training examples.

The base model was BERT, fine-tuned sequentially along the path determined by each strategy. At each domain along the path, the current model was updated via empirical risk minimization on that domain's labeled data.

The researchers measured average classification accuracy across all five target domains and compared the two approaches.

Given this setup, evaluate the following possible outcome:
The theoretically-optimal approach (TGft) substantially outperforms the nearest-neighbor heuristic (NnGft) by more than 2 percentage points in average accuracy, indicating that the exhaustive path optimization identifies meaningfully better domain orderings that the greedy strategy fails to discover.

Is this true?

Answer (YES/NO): NO